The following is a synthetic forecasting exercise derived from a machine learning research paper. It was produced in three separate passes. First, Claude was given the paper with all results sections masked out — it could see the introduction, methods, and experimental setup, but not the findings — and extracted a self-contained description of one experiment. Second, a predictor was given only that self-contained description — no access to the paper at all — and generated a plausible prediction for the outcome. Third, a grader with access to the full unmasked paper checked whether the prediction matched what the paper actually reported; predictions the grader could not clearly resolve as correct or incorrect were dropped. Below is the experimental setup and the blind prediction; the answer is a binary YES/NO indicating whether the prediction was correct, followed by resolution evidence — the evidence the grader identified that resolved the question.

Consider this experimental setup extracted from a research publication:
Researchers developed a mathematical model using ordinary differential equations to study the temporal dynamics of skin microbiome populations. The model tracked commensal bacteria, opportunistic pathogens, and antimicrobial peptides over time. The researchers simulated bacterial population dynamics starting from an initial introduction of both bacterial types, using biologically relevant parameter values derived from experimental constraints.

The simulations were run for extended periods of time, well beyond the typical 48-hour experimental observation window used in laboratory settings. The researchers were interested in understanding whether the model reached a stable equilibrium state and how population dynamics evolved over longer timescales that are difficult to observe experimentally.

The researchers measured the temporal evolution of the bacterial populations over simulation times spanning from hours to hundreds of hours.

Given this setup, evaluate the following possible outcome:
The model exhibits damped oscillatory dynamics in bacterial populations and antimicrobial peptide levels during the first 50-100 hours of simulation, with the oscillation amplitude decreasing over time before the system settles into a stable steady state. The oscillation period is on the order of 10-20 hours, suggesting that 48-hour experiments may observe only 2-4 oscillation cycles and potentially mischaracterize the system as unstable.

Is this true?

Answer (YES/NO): NO